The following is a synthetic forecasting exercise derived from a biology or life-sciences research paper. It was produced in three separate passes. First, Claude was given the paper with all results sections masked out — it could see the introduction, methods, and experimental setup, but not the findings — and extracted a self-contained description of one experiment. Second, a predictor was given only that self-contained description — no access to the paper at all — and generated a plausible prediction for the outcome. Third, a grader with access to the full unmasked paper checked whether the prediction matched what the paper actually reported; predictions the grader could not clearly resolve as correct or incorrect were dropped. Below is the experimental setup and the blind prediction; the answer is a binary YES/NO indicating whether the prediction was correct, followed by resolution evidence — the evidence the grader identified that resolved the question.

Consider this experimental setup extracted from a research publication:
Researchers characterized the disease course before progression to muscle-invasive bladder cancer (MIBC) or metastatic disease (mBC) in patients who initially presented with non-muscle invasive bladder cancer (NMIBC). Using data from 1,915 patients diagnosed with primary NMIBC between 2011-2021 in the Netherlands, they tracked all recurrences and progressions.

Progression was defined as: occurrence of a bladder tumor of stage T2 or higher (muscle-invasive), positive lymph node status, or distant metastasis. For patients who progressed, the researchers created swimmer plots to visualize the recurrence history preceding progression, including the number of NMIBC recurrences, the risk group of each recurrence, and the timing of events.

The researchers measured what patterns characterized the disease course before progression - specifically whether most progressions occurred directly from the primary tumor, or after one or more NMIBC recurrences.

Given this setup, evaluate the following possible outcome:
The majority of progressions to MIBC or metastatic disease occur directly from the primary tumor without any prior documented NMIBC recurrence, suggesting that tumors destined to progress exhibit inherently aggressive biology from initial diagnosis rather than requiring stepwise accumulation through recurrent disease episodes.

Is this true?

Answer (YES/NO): YES